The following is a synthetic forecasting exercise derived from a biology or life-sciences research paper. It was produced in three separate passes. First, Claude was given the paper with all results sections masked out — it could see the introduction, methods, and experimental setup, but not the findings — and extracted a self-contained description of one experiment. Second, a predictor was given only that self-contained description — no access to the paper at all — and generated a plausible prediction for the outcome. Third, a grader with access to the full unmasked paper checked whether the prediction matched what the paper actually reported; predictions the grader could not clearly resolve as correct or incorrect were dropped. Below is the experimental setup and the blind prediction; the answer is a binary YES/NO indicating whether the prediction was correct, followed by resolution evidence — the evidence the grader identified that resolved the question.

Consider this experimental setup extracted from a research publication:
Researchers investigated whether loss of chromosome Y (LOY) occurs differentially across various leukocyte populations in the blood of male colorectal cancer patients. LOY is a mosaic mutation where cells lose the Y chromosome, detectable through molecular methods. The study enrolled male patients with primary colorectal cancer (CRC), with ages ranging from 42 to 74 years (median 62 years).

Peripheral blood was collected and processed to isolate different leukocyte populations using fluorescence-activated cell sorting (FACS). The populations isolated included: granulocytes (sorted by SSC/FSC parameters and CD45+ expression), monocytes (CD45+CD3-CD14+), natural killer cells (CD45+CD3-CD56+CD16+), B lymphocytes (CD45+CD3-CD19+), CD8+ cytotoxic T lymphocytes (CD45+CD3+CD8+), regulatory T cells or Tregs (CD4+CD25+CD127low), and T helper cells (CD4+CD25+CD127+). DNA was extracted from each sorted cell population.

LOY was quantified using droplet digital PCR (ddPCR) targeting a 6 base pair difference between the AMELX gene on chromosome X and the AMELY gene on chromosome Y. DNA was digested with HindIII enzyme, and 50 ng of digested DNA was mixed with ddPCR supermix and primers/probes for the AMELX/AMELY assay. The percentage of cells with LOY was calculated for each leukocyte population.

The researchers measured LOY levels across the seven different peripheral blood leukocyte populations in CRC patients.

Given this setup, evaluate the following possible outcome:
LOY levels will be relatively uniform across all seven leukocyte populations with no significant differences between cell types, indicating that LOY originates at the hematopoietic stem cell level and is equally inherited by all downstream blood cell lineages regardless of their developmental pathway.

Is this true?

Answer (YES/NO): NO